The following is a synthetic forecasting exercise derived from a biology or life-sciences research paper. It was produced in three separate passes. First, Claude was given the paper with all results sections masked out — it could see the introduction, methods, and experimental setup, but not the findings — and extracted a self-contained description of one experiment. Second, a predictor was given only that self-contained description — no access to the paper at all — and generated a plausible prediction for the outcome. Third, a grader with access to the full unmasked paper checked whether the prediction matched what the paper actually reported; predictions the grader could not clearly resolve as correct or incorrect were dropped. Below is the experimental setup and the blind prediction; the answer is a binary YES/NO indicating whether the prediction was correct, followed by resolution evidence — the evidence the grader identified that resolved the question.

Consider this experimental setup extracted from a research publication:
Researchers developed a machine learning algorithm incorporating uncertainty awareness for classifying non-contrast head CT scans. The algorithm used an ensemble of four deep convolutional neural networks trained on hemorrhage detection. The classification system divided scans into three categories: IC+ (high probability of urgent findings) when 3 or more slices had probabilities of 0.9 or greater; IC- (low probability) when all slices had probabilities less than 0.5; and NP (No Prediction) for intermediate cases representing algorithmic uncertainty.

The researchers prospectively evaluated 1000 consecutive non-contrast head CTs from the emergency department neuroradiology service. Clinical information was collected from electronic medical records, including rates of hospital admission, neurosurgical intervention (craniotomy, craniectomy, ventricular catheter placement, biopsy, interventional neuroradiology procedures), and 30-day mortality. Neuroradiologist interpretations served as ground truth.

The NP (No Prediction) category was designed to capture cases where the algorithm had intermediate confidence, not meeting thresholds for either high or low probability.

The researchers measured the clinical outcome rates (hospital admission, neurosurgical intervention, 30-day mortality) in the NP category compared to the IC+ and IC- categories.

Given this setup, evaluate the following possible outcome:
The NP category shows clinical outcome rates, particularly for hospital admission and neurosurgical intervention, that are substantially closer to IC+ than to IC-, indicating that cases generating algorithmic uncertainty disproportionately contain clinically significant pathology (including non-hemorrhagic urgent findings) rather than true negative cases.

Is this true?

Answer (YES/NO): NO